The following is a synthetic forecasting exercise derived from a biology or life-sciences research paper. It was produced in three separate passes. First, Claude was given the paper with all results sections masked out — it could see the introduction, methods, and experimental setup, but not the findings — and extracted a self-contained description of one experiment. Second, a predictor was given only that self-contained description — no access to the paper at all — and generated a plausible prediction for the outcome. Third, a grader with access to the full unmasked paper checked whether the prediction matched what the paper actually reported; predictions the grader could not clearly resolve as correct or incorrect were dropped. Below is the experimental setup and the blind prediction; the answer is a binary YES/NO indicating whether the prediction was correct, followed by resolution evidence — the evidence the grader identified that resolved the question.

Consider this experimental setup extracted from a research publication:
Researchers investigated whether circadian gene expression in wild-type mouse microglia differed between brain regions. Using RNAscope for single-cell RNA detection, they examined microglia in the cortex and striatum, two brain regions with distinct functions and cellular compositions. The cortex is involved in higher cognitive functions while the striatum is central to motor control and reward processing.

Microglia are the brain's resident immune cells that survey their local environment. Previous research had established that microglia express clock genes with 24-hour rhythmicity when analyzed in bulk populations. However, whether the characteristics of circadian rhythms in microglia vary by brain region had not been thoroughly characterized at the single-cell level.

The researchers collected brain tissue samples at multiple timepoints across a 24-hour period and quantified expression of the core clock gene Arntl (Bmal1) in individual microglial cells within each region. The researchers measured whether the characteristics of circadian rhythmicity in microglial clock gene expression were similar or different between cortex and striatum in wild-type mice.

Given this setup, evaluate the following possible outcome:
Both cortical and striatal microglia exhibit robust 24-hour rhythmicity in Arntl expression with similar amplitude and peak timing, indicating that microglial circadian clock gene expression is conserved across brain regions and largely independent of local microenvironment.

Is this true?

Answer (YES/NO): NO